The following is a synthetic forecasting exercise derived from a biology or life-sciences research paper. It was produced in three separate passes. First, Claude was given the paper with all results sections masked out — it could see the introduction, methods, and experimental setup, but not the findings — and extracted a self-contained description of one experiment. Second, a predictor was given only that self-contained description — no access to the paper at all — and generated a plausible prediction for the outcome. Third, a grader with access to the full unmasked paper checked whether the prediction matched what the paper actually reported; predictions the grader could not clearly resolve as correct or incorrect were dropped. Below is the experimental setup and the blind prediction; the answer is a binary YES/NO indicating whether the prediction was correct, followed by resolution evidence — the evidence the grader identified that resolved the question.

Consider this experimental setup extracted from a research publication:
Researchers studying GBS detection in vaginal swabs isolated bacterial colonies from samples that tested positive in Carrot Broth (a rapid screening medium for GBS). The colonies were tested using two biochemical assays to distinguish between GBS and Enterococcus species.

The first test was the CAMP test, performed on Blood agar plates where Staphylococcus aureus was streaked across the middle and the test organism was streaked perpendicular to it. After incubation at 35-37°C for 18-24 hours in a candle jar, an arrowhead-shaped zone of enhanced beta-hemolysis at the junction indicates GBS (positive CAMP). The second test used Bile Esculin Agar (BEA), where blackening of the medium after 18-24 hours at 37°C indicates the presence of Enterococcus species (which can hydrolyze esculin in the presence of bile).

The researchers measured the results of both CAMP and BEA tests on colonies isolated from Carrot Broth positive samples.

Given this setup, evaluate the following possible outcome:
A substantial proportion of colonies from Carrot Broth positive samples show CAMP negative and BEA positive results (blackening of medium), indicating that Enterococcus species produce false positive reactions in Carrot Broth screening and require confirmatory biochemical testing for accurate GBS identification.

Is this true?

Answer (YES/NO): YES